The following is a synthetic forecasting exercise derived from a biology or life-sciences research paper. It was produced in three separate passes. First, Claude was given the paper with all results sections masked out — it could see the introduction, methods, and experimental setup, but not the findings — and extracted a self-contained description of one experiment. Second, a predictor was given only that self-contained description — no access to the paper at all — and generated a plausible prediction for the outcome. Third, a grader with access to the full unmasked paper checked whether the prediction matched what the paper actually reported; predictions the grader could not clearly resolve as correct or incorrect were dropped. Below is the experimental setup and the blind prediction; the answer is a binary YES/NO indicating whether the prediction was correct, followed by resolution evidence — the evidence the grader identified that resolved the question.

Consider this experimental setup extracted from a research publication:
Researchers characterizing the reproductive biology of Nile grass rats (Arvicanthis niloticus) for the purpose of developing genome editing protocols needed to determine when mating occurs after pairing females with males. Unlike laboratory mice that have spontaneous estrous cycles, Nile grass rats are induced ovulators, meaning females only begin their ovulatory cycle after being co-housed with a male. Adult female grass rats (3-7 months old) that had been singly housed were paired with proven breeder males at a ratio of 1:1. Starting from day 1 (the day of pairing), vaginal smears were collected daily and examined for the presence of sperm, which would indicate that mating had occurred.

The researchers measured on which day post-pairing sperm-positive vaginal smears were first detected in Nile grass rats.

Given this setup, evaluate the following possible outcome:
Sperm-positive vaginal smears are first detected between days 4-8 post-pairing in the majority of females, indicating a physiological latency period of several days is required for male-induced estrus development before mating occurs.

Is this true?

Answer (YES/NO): YES